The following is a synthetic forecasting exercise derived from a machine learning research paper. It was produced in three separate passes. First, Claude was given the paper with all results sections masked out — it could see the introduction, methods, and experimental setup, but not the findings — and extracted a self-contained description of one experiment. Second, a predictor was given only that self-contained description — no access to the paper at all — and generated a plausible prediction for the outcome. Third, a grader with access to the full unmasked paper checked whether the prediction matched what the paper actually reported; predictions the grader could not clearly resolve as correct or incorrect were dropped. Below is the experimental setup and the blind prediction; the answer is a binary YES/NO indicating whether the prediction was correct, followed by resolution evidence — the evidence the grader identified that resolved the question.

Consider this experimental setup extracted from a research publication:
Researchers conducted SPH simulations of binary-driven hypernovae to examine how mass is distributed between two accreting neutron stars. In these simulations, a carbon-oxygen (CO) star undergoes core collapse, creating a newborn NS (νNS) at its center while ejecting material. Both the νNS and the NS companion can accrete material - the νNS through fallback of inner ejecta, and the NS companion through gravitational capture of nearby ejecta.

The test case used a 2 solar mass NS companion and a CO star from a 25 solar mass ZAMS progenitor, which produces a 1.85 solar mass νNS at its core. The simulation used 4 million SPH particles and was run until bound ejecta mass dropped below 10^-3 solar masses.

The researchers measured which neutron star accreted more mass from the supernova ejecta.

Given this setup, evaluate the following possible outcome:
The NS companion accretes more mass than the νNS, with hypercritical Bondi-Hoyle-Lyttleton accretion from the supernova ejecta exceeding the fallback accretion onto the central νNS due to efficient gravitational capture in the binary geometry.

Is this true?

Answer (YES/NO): NO